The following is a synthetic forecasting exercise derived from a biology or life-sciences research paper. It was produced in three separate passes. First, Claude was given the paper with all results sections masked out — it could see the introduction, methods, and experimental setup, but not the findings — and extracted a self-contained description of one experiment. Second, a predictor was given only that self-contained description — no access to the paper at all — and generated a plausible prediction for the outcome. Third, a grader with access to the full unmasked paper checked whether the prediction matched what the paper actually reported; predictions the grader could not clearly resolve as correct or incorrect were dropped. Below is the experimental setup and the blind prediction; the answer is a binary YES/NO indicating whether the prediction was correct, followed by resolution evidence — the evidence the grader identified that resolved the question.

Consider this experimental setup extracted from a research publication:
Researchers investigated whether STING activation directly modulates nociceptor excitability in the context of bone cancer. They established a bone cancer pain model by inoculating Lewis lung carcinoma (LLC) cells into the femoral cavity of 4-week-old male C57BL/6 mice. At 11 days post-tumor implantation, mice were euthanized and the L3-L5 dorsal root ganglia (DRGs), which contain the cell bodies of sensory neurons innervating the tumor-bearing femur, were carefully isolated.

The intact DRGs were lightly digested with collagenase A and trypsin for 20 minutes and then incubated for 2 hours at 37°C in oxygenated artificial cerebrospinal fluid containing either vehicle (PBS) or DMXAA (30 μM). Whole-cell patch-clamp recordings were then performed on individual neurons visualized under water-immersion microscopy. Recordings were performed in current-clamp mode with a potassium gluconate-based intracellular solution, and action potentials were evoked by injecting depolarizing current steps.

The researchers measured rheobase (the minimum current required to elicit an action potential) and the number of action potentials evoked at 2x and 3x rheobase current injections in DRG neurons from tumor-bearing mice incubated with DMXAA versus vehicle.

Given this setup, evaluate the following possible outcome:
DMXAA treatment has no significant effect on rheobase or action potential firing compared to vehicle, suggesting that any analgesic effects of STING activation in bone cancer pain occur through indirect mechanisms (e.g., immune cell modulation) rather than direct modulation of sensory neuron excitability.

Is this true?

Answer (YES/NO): NO